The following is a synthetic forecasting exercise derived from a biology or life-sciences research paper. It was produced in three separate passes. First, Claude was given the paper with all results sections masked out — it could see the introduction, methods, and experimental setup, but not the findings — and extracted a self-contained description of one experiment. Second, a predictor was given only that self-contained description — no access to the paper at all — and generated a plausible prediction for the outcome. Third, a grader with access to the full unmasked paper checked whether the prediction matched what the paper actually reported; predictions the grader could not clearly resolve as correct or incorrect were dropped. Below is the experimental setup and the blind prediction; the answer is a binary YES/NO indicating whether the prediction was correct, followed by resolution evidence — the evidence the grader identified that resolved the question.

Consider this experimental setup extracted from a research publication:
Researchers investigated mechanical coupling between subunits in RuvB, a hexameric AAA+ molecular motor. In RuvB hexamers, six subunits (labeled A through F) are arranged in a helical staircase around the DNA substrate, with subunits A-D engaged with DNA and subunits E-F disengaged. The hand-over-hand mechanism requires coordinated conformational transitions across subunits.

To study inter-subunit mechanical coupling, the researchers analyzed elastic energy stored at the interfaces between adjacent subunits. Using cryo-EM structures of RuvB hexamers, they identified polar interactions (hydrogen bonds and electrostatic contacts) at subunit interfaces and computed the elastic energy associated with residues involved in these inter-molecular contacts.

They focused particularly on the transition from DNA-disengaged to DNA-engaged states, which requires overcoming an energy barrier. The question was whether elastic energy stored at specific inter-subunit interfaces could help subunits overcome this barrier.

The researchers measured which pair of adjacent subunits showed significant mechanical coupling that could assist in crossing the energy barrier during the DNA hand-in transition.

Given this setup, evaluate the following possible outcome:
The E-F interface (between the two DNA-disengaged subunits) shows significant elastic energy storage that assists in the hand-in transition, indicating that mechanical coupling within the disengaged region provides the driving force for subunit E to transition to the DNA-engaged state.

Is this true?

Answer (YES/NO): NO